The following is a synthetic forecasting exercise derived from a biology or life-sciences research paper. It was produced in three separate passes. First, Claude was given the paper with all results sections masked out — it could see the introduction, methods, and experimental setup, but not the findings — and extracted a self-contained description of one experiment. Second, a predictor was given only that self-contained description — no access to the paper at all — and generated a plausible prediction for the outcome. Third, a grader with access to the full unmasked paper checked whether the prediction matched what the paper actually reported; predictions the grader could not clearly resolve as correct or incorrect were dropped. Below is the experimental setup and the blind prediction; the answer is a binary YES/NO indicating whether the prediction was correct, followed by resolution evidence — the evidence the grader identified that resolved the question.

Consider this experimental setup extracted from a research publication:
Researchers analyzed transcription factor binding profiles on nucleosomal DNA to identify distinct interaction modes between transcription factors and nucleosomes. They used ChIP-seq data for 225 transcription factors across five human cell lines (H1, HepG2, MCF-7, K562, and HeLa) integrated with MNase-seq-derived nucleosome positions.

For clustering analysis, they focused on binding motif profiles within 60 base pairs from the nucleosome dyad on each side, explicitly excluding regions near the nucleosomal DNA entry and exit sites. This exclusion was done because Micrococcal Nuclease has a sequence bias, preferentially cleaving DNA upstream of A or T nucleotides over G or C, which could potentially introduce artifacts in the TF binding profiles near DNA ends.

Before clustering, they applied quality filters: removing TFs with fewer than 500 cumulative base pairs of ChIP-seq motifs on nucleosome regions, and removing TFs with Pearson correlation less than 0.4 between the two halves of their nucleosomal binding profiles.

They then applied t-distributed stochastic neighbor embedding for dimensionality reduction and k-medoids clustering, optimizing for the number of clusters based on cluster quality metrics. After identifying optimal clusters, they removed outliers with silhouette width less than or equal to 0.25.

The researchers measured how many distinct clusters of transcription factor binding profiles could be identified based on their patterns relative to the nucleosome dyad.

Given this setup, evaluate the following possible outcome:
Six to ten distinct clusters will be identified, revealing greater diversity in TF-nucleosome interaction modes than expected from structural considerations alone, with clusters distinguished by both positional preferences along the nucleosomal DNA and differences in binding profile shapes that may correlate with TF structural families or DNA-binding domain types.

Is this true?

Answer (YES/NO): YES